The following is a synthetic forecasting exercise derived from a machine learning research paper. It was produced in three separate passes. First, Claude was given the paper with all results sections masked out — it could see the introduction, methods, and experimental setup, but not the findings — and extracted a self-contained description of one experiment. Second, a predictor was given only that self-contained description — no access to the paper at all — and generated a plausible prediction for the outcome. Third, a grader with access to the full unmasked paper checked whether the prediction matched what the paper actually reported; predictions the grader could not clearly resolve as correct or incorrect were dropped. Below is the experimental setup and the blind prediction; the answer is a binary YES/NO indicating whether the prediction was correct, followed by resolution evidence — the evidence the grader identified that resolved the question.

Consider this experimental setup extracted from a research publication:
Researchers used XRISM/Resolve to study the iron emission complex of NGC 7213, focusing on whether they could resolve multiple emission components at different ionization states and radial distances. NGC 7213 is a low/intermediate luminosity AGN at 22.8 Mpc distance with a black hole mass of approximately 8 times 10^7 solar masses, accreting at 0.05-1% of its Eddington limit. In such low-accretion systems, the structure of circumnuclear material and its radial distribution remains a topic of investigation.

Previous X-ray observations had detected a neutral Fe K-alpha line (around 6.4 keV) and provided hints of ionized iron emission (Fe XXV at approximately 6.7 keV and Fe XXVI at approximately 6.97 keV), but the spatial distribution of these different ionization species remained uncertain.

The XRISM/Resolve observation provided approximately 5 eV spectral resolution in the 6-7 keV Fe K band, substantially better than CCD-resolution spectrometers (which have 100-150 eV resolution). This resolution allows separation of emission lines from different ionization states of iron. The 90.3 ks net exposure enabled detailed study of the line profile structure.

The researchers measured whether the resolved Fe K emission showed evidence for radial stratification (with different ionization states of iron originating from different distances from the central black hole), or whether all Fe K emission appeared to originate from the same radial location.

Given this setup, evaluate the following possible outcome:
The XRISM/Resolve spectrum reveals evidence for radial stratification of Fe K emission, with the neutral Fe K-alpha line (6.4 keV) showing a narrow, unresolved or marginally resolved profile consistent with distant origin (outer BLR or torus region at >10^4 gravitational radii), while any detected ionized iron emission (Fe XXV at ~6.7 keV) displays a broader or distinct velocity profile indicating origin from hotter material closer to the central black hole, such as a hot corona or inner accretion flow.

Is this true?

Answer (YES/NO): NO